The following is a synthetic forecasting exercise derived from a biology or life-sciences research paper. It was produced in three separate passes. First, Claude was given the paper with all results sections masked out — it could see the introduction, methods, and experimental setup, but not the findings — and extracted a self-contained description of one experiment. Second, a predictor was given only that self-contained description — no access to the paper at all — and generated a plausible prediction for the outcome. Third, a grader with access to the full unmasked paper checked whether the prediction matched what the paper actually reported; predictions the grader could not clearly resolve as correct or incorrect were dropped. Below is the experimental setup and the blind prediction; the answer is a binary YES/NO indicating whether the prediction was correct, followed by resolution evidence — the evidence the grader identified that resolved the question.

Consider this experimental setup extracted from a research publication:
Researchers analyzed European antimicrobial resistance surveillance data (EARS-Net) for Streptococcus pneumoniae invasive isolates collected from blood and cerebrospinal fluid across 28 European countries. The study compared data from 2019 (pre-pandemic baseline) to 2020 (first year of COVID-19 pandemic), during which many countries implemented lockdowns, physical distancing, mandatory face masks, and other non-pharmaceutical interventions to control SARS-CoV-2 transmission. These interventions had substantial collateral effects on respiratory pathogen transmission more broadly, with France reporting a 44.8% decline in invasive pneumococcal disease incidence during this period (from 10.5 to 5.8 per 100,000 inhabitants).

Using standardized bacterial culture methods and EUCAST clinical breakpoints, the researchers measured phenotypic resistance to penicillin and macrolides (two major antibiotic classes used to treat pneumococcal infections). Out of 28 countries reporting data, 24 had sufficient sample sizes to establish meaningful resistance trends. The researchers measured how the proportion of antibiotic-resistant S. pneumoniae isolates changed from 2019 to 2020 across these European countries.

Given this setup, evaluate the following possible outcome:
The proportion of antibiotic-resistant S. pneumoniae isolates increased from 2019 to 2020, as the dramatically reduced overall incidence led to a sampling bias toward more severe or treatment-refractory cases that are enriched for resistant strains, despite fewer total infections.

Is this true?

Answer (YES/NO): YES